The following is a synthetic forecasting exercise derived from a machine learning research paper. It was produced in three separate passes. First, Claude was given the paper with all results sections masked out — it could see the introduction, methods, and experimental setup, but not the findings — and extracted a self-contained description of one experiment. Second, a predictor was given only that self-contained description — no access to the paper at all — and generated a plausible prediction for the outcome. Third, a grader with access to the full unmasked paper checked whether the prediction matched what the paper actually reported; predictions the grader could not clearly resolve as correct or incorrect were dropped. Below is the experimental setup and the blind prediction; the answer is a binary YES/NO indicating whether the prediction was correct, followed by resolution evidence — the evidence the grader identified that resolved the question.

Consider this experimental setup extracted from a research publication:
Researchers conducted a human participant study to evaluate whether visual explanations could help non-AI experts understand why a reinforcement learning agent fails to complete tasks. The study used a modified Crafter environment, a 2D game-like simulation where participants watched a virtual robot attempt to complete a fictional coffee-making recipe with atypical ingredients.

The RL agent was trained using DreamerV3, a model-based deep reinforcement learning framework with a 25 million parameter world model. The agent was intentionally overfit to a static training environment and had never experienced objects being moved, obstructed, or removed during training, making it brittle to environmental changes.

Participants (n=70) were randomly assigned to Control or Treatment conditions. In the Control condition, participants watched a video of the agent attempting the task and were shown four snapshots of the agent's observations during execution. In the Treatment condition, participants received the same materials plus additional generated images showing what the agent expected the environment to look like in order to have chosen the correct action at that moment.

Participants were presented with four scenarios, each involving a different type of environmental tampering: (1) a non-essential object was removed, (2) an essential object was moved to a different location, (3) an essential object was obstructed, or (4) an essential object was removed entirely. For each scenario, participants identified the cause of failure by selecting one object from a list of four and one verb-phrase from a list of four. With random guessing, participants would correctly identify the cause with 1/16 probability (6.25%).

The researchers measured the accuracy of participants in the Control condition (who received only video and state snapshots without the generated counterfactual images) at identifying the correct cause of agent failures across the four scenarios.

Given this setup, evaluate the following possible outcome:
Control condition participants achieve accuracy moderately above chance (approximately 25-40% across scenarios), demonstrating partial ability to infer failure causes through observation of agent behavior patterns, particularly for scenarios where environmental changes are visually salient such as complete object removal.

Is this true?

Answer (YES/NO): NO